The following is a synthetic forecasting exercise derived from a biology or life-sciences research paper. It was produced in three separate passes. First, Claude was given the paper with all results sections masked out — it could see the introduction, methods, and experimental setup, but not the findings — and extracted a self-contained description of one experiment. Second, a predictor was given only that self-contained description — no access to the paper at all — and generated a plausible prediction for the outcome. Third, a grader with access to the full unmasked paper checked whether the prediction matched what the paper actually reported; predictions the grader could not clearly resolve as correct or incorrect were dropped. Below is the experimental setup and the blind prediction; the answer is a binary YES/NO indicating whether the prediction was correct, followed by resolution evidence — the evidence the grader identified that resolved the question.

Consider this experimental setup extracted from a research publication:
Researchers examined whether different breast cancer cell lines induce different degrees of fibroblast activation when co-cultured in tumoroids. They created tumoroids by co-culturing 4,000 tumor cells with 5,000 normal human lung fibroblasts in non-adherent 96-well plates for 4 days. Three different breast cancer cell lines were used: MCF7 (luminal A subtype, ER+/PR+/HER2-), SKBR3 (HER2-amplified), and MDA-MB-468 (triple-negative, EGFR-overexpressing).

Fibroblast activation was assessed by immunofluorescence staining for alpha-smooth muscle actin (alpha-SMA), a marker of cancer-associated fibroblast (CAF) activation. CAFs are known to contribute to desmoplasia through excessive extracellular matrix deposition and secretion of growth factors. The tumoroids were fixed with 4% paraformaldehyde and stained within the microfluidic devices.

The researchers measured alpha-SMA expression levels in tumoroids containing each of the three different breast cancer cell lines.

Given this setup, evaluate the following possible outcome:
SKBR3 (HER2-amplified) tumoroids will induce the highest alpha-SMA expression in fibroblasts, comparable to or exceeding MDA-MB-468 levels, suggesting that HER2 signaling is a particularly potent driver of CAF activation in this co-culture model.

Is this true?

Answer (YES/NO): NO